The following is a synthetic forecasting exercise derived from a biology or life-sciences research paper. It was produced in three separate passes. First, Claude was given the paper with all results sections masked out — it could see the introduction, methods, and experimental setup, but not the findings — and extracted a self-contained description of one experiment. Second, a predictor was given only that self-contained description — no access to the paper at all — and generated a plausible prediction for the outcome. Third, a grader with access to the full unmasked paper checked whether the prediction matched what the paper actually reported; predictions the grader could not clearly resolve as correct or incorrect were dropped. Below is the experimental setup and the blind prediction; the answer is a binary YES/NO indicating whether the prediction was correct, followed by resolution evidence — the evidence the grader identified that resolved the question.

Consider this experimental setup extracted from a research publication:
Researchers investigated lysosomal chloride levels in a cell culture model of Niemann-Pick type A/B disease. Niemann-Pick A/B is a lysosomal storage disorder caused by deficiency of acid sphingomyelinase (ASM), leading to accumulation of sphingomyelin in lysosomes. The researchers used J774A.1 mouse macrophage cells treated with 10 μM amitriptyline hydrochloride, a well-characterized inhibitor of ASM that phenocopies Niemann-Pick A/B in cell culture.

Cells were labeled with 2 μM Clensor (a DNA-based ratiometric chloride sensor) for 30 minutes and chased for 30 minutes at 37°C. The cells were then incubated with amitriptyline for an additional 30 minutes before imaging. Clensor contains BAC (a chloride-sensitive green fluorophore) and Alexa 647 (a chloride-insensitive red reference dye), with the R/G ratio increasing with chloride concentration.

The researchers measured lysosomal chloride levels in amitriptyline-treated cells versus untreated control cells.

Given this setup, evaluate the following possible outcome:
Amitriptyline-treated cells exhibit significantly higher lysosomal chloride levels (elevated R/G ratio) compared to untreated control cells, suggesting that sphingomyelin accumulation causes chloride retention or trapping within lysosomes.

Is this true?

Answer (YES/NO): NO